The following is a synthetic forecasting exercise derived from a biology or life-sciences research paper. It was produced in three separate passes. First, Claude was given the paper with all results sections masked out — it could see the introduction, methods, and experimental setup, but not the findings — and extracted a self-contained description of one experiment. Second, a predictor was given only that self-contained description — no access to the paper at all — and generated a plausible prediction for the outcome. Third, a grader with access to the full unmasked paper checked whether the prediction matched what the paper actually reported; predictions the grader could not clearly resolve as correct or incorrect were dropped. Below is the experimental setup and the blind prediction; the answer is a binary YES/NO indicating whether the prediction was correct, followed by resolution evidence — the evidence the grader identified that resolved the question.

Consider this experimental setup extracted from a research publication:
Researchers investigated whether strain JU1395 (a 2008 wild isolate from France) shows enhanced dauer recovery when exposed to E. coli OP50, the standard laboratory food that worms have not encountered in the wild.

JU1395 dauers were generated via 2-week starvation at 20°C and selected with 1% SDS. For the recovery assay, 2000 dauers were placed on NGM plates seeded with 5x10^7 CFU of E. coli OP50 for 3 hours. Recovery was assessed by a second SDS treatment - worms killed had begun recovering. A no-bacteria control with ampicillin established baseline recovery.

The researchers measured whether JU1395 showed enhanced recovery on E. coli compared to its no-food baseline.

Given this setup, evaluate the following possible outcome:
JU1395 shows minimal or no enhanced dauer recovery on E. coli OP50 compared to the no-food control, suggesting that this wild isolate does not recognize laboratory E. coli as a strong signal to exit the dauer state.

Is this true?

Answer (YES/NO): YES